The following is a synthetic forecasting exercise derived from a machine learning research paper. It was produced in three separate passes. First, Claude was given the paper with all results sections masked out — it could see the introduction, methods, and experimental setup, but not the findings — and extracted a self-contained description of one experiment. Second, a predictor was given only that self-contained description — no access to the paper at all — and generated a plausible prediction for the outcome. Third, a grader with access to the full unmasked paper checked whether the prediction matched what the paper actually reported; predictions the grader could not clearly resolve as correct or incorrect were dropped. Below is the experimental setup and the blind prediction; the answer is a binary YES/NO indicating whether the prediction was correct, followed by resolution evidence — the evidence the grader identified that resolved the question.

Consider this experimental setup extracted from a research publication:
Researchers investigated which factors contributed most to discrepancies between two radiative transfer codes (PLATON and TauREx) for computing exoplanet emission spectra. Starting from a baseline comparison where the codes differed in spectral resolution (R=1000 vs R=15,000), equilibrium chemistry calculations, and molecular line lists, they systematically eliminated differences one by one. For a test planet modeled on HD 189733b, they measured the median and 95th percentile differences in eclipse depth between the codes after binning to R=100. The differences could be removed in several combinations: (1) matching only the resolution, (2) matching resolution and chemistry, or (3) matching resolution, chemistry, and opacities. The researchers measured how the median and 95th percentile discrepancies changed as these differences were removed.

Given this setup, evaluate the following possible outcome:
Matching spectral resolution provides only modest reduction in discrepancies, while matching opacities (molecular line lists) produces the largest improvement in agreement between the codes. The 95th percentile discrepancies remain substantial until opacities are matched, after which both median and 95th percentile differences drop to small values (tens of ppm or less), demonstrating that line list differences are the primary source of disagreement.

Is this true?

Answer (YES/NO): NO